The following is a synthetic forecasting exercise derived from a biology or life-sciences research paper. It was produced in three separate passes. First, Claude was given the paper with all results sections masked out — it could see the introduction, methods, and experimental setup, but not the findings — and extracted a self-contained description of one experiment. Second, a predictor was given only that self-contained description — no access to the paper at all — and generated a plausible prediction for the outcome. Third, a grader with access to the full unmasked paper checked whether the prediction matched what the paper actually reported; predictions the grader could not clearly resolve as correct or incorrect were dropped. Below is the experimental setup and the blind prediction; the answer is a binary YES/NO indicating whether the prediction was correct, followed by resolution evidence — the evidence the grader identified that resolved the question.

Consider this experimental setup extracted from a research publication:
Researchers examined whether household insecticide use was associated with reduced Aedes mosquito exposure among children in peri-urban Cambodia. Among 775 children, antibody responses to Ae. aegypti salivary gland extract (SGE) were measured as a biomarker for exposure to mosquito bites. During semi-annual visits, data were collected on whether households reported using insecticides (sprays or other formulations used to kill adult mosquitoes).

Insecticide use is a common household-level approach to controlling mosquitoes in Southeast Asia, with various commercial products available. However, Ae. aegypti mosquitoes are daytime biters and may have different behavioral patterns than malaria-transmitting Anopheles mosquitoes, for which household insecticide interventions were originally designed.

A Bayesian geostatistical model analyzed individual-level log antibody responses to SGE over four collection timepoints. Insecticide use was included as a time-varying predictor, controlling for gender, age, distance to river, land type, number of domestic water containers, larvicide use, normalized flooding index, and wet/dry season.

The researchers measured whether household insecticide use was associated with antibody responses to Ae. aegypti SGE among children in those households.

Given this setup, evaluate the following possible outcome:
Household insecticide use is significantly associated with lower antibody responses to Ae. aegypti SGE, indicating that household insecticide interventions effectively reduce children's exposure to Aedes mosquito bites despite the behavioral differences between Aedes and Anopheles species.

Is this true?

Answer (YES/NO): NO